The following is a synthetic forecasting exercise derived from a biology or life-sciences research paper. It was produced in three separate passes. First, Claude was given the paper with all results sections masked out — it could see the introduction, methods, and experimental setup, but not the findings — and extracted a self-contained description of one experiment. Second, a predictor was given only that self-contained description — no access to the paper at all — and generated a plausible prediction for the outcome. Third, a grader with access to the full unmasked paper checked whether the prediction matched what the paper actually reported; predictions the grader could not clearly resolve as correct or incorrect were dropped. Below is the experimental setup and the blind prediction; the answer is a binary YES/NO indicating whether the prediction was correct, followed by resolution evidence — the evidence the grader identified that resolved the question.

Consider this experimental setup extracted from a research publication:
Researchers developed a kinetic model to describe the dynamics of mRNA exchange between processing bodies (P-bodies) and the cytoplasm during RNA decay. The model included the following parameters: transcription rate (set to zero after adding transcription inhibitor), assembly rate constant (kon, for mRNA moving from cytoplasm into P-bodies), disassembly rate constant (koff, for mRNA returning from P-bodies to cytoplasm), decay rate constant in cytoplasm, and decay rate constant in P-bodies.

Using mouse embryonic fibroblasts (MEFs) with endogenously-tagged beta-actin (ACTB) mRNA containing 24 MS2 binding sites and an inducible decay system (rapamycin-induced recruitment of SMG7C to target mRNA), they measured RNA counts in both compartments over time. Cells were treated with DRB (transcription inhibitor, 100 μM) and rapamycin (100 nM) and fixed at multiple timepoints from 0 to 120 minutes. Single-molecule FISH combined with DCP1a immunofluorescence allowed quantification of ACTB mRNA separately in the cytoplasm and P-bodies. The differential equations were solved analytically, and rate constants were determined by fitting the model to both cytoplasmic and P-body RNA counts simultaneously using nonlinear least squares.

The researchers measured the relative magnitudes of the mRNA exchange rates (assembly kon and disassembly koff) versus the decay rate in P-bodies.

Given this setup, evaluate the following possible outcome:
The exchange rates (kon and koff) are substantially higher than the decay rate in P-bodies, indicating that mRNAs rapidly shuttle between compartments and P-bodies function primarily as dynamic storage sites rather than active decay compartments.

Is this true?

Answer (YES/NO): NO